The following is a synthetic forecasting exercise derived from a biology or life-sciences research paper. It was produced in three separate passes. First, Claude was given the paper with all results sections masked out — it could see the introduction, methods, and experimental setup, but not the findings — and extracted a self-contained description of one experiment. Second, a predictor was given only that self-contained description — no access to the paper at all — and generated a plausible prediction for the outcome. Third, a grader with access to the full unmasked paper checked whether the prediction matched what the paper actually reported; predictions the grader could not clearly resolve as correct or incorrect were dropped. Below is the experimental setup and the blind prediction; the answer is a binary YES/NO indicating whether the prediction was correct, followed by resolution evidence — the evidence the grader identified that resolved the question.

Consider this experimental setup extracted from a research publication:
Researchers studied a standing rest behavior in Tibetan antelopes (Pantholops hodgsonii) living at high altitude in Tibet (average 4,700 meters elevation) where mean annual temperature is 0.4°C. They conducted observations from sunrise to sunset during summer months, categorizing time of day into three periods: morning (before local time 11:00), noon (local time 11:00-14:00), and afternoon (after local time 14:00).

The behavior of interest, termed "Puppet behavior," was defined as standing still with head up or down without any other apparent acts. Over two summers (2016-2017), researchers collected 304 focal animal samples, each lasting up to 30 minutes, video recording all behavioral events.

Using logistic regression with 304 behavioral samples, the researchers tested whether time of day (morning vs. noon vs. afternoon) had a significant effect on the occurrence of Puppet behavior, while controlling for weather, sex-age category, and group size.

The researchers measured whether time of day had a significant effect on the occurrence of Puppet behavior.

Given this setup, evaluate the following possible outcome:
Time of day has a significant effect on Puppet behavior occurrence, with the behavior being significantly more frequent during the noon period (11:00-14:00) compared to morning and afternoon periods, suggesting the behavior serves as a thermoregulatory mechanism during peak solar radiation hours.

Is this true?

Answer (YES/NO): NO